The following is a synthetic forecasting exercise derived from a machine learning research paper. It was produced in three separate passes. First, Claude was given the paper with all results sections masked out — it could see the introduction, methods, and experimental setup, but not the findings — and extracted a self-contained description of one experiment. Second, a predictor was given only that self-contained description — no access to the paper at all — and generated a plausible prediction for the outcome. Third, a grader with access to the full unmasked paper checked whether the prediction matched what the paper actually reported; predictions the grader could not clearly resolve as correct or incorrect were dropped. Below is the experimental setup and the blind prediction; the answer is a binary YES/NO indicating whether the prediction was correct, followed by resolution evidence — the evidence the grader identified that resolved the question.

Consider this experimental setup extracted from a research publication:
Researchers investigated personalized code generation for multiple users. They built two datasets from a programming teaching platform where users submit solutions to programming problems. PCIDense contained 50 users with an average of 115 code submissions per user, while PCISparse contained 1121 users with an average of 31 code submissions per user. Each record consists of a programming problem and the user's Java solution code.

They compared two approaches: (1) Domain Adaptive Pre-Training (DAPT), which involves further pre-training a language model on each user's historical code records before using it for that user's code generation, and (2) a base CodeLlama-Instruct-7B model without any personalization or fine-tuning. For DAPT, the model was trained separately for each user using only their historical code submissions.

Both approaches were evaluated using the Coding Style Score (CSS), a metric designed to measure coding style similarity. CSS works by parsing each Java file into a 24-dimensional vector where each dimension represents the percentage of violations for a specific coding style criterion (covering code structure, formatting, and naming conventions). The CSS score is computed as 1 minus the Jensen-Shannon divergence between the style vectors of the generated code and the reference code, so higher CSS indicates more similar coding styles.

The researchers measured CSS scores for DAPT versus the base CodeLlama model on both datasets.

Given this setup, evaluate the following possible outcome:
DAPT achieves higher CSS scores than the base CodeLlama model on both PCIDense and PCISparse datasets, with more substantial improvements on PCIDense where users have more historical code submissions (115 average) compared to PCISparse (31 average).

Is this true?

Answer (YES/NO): NO